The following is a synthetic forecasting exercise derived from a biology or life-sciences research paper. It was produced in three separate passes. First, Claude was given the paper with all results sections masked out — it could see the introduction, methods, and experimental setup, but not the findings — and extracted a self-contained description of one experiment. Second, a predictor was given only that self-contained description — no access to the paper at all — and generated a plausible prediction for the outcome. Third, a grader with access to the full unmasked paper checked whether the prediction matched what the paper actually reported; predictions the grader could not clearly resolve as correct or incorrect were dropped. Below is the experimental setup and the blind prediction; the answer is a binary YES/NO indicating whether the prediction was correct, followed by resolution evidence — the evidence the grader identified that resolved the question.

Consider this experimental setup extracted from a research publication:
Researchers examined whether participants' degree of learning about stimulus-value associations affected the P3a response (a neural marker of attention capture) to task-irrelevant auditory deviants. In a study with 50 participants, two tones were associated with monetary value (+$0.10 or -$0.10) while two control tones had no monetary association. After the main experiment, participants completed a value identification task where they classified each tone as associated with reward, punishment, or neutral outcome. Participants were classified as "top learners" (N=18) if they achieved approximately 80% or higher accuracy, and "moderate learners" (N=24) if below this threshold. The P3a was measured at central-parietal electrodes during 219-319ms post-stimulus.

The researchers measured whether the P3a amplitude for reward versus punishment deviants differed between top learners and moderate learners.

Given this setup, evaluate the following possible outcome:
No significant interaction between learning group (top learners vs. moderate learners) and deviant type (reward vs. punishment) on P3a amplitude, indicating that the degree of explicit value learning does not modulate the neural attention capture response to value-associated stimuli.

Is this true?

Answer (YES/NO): NO